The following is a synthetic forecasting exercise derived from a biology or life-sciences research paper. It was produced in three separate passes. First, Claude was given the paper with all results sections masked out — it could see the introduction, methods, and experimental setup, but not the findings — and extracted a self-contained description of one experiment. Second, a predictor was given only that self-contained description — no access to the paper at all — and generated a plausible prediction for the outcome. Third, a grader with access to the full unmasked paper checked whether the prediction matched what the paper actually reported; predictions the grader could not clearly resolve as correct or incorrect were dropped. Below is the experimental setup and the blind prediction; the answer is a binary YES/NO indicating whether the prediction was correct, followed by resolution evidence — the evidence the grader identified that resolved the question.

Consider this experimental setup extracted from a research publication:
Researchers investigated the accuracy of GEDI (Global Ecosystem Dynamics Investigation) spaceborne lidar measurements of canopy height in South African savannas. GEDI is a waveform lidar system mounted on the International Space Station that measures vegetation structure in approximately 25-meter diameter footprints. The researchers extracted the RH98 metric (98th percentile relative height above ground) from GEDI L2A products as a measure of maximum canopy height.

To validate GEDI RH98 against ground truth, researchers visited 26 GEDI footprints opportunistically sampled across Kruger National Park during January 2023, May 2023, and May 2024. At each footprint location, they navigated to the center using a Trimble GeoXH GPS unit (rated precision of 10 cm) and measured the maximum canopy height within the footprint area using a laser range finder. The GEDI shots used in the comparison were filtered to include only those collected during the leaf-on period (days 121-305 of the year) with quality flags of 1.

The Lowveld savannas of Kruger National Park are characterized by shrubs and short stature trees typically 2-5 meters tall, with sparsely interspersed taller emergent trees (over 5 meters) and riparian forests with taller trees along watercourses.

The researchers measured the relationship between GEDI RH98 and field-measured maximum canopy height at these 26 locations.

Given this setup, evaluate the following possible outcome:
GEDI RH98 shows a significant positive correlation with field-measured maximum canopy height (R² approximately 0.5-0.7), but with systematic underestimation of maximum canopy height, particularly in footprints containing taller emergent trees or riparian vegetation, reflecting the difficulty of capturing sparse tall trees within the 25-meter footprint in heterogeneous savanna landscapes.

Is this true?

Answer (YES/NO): NO